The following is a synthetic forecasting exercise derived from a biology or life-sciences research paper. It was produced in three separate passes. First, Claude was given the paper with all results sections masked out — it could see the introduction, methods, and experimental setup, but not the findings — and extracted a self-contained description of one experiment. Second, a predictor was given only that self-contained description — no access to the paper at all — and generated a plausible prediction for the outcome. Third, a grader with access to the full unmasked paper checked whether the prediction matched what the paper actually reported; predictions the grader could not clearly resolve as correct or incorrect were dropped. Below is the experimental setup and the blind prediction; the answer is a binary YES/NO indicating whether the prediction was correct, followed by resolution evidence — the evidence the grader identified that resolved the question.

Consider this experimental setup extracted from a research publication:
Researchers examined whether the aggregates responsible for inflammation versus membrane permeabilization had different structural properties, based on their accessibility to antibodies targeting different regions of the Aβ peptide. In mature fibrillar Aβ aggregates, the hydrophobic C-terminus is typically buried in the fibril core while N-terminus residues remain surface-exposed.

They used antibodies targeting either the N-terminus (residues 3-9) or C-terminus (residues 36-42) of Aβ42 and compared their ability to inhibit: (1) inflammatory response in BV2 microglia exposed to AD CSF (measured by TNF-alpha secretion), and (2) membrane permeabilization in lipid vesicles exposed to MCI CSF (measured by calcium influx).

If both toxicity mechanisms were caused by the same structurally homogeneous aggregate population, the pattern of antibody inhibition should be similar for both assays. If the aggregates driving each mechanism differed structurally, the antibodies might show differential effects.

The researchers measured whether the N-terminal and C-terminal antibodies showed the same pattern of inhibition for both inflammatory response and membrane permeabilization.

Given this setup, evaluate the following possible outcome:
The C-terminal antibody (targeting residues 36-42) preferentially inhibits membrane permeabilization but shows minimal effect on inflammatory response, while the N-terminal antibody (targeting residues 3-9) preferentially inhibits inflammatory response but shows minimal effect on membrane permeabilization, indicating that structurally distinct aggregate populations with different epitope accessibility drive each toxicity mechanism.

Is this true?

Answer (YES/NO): NO